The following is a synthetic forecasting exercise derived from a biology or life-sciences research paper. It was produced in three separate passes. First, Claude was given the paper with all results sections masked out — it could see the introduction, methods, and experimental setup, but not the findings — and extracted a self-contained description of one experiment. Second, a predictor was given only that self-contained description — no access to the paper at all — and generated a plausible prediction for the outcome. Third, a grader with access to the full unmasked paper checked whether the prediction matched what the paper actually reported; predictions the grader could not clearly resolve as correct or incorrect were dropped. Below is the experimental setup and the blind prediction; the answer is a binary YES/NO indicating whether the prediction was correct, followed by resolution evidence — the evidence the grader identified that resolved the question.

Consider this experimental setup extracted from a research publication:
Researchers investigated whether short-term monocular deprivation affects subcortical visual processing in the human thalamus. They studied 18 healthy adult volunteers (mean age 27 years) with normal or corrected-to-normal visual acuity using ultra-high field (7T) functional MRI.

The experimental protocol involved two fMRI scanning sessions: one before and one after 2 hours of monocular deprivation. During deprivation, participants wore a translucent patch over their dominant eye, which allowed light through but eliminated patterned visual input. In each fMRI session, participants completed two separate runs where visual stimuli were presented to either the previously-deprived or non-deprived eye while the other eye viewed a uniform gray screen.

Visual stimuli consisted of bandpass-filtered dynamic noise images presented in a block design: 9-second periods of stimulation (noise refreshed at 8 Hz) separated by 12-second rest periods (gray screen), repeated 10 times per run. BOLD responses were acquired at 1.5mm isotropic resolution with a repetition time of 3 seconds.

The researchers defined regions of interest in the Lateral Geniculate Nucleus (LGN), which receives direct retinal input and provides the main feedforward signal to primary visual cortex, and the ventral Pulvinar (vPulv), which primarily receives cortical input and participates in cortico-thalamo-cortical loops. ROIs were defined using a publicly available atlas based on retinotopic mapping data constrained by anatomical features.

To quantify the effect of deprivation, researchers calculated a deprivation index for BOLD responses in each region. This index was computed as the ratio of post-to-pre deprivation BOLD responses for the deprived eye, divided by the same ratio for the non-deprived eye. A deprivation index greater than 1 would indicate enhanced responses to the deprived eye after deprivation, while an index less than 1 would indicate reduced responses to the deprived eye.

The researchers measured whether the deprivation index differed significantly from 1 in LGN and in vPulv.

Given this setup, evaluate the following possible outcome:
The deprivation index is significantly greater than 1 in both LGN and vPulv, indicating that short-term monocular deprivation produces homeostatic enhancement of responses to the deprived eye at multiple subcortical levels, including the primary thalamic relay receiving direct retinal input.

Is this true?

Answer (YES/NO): NO